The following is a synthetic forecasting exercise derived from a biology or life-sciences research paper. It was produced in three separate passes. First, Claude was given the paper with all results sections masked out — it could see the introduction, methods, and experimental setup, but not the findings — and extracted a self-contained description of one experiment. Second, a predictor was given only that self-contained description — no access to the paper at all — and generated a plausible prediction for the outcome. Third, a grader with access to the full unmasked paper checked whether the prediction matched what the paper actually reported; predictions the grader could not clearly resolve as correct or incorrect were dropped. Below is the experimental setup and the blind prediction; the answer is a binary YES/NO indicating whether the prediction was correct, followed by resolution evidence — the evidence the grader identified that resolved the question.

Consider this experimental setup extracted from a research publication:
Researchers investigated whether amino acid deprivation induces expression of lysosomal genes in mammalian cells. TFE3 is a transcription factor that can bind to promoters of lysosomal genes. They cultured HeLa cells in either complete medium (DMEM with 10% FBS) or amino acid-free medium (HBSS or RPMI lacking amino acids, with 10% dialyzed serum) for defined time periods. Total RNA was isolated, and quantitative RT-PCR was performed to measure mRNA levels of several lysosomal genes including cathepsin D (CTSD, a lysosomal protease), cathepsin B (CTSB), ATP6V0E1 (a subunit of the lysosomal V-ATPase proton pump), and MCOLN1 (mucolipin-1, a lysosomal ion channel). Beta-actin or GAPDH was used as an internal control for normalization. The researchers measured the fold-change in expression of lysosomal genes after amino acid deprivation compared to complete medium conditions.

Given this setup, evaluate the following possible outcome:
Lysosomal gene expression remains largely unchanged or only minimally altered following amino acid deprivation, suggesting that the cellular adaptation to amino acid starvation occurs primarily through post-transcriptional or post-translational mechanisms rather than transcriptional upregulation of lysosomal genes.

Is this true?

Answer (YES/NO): NO